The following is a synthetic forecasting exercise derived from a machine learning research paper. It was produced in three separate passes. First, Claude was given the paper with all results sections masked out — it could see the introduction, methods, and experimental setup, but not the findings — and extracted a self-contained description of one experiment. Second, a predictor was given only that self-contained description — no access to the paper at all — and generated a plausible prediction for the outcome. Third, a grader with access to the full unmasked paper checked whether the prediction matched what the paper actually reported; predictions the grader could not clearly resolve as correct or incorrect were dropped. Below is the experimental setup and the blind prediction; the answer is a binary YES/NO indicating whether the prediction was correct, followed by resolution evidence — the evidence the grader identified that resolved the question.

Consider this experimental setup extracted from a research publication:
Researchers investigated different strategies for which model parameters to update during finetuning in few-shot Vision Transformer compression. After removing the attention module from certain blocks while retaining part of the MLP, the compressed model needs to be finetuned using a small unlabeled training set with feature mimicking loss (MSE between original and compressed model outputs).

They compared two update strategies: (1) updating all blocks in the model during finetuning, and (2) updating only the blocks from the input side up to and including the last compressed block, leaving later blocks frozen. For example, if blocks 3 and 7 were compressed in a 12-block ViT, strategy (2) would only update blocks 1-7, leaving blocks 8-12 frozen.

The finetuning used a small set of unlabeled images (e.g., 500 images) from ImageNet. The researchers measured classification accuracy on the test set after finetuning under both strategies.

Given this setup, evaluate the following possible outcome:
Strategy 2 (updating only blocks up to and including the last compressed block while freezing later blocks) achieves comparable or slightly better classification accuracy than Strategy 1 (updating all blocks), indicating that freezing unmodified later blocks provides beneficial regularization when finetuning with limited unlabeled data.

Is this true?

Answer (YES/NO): YES